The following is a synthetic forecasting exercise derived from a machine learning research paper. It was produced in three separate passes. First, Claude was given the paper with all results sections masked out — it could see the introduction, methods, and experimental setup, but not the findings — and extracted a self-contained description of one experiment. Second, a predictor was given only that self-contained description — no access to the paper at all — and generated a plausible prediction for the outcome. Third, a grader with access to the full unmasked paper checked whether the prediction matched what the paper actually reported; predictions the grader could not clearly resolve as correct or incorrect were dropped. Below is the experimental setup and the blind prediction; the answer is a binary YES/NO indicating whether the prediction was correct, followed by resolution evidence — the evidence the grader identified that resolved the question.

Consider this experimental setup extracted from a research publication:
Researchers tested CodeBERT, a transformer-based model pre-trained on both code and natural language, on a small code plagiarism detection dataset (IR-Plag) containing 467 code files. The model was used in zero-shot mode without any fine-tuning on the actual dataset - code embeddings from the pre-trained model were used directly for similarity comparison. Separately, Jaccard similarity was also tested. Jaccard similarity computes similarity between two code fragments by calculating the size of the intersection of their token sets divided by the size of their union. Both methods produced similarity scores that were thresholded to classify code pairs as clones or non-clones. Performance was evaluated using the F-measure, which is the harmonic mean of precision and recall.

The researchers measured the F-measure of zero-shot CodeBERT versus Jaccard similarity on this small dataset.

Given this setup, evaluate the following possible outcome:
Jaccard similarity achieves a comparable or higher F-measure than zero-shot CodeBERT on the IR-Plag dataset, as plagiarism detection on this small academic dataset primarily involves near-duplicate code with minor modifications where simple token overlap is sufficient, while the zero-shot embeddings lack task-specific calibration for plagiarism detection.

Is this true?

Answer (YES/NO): YES